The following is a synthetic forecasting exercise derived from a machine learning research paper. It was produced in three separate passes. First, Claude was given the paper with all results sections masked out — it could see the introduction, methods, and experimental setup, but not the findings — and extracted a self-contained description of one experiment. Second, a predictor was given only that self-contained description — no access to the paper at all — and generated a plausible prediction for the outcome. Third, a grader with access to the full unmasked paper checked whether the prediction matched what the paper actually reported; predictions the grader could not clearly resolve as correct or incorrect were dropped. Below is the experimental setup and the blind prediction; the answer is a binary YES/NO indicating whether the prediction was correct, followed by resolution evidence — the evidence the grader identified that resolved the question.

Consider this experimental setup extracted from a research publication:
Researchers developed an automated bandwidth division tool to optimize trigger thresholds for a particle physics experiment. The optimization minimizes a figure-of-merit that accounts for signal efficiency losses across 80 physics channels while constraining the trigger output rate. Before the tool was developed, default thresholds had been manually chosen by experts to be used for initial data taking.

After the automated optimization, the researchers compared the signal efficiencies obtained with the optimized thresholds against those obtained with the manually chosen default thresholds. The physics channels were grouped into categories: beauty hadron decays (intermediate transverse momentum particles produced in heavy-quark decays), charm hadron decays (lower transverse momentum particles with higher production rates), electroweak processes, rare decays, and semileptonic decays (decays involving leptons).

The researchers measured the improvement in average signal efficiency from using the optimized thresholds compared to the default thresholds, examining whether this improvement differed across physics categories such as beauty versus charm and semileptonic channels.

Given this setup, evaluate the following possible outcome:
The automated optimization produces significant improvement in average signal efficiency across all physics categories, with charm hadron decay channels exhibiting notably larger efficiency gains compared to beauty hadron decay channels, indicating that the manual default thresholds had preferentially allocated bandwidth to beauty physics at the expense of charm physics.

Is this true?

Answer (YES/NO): YES